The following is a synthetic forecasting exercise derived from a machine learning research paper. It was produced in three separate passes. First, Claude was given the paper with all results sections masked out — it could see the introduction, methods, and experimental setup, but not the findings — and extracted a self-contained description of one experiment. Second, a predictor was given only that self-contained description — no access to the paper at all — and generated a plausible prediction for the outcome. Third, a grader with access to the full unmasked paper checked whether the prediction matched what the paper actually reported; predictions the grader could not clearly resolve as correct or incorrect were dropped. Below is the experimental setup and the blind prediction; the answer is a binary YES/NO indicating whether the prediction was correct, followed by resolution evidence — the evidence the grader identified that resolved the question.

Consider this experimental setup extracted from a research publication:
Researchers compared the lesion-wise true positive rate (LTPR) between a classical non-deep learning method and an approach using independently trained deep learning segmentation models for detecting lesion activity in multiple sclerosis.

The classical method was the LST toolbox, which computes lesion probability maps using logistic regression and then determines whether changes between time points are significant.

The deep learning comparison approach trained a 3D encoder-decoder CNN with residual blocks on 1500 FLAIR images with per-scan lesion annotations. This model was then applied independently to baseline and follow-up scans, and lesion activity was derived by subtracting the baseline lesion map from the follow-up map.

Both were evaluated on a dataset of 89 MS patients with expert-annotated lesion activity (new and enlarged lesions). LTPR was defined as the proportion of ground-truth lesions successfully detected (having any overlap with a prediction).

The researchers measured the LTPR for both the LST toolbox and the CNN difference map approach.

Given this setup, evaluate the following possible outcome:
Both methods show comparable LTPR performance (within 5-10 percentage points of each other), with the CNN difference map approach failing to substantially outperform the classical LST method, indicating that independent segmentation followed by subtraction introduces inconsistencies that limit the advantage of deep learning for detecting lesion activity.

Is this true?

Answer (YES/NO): YES